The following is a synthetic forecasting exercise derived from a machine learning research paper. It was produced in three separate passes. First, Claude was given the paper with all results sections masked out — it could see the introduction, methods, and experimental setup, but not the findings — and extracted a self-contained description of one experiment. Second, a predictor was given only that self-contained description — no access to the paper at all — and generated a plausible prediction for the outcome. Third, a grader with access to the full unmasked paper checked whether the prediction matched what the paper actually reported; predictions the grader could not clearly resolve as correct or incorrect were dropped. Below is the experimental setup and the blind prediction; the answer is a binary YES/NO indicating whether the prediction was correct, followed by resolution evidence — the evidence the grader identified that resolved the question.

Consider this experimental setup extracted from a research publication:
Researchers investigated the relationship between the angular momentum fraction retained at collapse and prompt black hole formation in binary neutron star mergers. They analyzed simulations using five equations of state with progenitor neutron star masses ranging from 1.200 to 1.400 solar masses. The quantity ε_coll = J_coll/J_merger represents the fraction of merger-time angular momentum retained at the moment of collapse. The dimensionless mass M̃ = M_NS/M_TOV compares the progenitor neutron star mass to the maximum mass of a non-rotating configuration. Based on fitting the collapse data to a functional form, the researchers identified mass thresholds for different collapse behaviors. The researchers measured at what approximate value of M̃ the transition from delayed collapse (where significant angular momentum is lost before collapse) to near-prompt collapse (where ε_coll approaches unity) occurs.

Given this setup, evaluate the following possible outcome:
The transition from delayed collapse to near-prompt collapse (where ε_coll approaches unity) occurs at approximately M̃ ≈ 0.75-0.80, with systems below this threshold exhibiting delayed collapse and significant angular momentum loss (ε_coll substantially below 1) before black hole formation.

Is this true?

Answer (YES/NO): YES